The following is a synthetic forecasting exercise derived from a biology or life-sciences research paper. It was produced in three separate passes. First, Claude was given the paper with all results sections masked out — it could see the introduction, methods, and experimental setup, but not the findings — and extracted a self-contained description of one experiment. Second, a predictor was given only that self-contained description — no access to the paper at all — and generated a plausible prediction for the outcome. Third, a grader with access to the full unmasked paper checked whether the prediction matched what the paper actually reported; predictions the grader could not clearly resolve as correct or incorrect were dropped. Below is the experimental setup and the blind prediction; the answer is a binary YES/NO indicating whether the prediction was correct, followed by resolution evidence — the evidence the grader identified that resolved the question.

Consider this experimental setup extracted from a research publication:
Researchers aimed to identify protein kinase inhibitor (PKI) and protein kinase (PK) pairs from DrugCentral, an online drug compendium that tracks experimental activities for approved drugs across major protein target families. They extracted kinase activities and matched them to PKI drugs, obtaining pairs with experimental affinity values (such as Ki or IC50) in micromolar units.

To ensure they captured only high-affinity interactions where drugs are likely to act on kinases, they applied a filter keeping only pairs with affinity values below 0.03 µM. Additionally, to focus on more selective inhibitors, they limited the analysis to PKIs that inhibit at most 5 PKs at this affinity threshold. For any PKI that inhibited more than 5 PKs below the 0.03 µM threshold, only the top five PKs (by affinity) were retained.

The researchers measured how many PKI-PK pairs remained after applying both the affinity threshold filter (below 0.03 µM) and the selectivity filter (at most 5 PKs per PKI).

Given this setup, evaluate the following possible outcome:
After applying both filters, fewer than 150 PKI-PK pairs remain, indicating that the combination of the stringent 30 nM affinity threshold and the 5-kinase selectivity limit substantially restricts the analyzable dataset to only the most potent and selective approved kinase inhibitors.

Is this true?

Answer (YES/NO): NO